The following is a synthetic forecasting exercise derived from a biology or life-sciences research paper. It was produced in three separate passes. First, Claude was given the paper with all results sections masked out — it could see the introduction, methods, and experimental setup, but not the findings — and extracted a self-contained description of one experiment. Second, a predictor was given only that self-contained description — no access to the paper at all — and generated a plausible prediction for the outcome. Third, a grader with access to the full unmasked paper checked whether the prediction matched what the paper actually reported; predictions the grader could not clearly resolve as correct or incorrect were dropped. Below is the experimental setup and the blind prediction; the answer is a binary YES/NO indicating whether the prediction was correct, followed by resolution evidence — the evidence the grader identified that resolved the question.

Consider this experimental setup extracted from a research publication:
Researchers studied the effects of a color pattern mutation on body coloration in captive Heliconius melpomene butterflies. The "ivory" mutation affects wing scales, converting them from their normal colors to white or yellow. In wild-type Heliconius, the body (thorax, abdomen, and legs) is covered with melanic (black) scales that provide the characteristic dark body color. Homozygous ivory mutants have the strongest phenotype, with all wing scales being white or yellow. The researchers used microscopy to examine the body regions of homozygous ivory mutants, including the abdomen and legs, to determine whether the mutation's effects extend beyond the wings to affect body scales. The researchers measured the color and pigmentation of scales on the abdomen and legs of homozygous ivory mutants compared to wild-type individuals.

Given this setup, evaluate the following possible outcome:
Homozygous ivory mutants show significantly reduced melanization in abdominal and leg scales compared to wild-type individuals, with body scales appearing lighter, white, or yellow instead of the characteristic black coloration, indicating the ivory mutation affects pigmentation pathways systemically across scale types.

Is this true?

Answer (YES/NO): YES